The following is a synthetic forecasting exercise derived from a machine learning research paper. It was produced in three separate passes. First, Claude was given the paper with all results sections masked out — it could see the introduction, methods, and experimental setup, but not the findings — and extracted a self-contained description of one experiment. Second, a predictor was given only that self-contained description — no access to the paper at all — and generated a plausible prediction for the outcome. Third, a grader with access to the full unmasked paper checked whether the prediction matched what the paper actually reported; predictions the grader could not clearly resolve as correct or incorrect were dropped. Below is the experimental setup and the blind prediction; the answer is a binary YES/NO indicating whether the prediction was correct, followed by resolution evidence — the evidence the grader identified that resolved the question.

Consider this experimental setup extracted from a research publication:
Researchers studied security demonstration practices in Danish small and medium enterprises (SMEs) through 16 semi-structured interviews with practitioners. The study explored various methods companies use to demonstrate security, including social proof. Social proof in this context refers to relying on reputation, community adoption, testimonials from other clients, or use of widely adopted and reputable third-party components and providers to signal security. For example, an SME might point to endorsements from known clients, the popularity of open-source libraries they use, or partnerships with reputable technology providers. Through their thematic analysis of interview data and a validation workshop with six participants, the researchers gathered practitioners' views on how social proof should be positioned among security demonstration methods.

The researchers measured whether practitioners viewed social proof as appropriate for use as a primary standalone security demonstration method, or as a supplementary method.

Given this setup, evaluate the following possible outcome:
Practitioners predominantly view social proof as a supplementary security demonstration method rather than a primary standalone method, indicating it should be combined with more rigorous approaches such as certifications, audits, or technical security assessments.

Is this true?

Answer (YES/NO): YES